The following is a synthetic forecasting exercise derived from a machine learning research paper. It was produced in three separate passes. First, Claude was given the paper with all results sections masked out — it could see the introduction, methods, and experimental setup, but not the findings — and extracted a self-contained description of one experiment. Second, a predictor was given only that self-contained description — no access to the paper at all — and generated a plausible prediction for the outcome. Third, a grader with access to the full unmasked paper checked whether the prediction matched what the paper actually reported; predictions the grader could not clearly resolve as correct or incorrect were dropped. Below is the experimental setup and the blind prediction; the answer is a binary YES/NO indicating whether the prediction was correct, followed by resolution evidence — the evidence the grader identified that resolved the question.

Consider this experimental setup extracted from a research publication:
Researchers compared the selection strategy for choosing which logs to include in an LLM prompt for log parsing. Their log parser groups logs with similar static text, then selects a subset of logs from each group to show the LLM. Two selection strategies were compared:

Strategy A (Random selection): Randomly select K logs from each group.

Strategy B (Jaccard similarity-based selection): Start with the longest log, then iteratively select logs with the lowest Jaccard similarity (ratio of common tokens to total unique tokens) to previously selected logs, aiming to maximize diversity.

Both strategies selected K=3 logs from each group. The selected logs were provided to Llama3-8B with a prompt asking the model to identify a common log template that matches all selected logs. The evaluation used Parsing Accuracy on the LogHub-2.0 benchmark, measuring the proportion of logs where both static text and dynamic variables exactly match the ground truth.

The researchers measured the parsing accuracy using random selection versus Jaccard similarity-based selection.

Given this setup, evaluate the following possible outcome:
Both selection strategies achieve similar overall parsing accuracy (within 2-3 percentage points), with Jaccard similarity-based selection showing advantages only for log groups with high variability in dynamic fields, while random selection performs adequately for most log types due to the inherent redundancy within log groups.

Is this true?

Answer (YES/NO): NO